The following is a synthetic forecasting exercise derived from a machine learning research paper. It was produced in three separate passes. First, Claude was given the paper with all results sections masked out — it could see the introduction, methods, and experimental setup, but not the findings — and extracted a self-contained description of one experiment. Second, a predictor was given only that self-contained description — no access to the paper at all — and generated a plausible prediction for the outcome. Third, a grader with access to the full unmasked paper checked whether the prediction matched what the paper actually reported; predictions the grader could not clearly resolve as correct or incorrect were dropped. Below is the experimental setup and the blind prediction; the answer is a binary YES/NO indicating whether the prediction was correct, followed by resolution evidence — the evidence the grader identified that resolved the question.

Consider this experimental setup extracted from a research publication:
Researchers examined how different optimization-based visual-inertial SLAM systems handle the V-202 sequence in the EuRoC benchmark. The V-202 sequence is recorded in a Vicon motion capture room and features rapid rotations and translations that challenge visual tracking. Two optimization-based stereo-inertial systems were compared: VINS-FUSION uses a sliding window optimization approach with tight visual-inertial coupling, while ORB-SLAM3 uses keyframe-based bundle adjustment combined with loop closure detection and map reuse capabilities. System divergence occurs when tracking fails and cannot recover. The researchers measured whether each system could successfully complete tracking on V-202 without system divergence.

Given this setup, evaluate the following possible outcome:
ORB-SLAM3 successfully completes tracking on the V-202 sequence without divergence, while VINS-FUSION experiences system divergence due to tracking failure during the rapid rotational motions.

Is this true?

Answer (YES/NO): YES